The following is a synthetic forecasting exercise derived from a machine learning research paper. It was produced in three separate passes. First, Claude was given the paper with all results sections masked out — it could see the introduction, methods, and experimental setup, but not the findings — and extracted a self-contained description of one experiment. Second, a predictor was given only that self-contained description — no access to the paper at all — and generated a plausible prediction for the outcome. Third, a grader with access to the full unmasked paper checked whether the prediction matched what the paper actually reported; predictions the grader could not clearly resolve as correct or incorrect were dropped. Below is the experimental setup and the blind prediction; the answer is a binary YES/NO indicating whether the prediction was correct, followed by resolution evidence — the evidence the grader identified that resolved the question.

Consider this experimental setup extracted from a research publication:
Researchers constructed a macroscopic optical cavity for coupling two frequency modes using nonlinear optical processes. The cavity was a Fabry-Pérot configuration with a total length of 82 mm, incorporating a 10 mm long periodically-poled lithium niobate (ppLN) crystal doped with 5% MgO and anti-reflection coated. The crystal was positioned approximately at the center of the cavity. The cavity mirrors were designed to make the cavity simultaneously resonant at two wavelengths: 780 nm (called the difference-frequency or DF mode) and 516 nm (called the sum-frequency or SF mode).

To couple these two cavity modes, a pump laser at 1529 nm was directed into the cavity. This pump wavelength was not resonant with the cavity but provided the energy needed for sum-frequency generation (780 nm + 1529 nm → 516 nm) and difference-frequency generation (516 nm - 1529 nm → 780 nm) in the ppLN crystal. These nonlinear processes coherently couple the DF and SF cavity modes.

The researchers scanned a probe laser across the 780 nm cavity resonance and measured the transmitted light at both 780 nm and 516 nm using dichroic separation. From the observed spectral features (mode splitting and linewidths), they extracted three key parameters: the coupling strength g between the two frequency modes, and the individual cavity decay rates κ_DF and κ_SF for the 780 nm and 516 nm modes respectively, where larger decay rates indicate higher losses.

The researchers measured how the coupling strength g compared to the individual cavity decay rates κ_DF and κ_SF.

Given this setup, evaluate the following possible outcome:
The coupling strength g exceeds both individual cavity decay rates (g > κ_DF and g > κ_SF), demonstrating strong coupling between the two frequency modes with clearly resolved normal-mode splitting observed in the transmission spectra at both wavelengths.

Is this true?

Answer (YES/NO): NO